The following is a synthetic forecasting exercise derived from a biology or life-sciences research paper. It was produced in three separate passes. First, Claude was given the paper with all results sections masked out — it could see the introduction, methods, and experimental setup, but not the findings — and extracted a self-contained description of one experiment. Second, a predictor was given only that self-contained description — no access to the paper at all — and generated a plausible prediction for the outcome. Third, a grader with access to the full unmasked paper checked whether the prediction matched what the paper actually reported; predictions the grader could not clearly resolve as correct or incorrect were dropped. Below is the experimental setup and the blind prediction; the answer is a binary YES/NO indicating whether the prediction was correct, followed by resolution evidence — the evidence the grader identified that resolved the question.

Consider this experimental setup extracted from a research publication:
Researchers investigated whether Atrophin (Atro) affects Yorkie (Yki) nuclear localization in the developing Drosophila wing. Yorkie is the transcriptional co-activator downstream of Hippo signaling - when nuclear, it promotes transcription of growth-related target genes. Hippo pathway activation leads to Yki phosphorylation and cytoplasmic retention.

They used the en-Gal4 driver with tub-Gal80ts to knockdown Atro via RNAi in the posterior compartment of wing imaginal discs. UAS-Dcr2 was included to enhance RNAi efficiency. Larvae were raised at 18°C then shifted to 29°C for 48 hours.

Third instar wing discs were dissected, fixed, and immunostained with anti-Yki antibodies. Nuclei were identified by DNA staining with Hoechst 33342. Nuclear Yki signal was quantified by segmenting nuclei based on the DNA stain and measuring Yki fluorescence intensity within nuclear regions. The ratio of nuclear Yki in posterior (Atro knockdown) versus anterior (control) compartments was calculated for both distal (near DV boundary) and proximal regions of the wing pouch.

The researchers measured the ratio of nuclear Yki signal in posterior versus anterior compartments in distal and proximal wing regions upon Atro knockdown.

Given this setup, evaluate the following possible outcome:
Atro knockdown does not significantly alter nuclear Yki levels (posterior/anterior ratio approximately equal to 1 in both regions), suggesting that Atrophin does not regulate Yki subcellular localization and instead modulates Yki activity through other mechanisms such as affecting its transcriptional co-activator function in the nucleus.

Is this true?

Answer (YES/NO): NO